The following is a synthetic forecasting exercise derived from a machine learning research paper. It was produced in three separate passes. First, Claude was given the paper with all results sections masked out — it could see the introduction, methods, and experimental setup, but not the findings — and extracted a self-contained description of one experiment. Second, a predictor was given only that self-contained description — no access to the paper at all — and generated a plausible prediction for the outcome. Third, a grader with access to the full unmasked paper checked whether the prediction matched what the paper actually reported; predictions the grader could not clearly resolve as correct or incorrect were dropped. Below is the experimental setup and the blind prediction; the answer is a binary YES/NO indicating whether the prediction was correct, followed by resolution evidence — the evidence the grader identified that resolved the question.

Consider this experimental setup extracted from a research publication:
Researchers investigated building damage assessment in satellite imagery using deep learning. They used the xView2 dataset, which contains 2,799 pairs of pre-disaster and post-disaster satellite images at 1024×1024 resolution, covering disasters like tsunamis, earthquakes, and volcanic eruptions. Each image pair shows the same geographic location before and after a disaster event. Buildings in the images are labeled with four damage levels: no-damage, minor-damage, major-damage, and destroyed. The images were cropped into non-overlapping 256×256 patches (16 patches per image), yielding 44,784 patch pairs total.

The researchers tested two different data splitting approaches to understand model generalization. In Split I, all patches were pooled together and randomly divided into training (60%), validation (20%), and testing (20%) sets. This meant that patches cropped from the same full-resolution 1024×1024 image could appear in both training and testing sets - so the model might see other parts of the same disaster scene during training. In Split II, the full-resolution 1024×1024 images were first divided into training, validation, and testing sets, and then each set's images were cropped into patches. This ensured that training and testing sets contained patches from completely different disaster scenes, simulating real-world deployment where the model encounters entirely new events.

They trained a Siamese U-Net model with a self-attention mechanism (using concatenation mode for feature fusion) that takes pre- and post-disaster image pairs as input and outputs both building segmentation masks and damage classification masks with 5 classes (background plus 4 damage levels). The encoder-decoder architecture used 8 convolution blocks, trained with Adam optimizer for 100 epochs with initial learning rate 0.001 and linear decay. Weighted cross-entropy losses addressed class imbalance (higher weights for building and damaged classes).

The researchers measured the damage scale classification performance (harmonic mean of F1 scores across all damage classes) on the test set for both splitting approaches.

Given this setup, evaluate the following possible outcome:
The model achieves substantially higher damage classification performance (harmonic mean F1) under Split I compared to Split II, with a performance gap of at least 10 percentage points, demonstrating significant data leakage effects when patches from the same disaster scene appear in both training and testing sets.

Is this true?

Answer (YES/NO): NO